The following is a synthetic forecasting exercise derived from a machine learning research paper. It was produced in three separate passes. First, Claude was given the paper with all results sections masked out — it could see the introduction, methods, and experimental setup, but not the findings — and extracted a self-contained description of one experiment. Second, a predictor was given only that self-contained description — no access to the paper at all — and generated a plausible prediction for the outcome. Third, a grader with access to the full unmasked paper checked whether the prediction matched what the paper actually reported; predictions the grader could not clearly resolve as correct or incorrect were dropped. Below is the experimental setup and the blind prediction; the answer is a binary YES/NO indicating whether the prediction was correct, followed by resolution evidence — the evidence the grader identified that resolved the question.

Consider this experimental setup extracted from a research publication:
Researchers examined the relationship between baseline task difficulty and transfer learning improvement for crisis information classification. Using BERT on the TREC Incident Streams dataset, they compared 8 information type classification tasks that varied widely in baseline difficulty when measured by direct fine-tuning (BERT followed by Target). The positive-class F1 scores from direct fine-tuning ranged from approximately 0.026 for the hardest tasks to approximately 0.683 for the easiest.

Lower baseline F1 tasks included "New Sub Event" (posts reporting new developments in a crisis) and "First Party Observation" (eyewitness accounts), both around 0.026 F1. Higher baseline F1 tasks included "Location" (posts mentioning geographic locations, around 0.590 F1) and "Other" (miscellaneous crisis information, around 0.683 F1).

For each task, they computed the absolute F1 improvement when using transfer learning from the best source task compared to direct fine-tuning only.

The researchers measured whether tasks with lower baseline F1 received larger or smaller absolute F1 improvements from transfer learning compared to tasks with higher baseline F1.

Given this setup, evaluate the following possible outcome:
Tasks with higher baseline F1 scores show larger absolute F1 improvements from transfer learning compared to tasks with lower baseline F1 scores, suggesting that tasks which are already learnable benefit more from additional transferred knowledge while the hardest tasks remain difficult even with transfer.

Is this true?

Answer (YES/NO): NO